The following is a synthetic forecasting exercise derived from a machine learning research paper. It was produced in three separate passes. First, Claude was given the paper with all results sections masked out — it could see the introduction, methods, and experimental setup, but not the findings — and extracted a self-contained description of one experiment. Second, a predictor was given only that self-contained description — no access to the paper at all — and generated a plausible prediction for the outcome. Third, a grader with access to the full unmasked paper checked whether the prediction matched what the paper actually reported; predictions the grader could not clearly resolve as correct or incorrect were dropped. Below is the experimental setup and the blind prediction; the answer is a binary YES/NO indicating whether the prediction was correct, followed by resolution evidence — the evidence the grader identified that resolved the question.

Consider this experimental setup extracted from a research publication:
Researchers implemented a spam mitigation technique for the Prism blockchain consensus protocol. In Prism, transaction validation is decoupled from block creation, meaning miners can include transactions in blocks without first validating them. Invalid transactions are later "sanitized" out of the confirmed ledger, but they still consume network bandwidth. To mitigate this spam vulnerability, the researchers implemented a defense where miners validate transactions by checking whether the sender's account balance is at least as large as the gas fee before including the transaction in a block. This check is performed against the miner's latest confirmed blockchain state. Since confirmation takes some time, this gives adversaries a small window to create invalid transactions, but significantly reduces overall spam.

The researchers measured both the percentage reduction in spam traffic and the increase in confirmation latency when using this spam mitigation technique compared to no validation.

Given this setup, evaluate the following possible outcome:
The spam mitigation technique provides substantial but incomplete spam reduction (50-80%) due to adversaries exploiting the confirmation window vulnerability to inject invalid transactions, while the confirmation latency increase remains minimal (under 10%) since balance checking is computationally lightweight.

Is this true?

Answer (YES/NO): YES